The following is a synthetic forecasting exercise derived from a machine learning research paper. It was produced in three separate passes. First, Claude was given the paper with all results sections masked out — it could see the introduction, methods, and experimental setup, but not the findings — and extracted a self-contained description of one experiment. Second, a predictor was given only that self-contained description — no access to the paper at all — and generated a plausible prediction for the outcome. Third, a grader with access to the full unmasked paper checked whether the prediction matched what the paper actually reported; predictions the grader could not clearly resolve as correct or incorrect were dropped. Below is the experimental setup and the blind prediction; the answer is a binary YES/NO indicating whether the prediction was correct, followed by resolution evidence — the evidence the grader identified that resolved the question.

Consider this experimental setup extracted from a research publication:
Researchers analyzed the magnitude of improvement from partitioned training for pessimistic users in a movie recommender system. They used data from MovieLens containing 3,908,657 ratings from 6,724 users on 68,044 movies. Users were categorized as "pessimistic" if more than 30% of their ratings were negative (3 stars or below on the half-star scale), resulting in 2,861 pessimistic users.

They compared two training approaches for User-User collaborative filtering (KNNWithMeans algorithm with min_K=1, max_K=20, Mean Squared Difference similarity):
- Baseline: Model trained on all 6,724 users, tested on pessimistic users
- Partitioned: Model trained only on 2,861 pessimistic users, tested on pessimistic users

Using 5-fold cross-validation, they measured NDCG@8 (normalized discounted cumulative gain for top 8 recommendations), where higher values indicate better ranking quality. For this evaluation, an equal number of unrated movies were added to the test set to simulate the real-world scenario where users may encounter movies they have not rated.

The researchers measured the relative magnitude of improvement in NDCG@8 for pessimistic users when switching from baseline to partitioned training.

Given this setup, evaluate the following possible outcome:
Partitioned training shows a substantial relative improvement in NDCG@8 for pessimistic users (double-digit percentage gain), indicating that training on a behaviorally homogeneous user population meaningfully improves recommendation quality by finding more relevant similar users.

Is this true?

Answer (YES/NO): YES